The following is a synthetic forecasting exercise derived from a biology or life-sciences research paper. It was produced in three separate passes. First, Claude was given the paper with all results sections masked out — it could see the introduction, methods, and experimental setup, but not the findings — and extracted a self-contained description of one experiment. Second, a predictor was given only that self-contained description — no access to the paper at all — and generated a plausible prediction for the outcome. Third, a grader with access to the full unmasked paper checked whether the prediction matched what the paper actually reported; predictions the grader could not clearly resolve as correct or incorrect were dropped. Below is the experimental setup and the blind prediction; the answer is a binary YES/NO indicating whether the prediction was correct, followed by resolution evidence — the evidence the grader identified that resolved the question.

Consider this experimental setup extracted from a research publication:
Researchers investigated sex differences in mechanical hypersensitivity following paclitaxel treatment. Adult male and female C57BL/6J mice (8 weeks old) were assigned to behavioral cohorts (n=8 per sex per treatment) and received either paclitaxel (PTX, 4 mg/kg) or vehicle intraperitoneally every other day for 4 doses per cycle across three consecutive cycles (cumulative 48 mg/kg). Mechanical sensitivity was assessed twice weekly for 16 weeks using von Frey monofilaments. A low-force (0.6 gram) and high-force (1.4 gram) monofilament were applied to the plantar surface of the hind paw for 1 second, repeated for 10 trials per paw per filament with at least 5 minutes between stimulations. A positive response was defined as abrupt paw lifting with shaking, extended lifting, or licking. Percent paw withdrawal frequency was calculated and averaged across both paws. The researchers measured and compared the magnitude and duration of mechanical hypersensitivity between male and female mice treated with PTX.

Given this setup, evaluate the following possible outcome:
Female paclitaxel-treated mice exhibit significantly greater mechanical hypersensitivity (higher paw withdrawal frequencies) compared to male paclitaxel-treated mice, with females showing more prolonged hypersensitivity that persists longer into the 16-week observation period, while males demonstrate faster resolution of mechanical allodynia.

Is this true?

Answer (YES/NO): NO